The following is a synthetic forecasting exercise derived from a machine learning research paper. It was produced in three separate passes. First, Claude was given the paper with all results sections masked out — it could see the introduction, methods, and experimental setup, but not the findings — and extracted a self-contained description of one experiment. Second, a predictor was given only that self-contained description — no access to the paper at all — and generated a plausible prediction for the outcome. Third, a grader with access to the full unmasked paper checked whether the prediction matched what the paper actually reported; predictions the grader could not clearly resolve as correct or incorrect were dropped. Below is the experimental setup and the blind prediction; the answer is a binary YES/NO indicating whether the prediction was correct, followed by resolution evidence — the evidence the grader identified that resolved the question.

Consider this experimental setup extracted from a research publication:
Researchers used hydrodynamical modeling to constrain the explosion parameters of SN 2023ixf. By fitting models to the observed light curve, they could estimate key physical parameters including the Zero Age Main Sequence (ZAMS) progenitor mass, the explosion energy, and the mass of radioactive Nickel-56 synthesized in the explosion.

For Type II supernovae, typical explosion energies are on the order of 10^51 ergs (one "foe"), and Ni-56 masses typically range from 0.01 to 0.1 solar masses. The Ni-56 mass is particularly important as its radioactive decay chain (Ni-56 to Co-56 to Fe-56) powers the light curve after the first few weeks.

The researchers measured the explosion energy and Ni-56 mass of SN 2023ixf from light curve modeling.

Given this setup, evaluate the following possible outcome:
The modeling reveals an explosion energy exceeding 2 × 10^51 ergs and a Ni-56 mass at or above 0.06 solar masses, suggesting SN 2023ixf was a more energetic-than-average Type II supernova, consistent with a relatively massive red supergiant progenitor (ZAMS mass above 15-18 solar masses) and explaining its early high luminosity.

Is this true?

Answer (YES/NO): NO